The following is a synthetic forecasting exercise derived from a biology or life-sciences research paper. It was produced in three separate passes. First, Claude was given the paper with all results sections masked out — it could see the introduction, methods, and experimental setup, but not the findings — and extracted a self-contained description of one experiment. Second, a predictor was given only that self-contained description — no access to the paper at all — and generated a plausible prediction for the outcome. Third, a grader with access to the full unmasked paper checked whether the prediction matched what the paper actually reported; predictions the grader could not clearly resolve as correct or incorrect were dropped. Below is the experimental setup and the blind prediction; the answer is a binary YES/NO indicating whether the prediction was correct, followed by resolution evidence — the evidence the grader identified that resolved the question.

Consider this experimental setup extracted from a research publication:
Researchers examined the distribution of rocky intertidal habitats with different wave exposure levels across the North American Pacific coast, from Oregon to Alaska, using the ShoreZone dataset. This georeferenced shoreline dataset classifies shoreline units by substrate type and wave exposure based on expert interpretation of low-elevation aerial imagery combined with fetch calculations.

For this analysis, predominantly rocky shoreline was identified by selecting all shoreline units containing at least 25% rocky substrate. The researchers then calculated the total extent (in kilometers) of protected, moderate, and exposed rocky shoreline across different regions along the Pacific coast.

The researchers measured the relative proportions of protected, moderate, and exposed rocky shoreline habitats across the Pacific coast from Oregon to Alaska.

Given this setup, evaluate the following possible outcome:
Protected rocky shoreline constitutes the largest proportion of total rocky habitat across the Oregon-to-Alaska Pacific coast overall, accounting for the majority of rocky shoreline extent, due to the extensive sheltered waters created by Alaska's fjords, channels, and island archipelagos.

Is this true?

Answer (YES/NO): YES